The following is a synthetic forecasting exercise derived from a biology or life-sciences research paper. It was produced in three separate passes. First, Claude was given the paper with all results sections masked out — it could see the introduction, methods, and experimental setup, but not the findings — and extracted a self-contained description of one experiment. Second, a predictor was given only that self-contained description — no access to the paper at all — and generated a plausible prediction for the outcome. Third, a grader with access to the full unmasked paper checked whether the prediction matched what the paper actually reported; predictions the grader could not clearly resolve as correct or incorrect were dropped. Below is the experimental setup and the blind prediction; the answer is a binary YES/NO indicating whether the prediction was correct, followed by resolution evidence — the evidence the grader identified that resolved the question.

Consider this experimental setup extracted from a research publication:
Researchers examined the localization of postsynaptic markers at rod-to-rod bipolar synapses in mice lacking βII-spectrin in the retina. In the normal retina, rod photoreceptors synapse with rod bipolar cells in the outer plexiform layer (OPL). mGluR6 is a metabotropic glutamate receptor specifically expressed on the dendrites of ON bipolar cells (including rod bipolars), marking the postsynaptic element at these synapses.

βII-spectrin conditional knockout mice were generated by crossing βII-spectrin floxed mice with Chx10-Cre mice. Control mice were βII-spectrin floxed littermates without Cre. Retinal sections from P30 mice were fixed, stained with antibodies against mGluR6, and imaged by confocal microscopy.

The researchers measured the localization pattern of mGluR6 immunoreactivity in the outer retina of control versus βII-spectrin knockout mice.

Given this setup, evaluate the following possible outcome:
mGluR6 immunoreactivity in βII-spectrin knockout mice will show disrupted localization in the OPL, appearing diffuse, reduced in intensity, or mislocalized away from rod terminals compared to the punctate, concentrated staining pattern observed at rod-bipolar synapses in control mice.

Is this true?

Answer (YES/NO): YES